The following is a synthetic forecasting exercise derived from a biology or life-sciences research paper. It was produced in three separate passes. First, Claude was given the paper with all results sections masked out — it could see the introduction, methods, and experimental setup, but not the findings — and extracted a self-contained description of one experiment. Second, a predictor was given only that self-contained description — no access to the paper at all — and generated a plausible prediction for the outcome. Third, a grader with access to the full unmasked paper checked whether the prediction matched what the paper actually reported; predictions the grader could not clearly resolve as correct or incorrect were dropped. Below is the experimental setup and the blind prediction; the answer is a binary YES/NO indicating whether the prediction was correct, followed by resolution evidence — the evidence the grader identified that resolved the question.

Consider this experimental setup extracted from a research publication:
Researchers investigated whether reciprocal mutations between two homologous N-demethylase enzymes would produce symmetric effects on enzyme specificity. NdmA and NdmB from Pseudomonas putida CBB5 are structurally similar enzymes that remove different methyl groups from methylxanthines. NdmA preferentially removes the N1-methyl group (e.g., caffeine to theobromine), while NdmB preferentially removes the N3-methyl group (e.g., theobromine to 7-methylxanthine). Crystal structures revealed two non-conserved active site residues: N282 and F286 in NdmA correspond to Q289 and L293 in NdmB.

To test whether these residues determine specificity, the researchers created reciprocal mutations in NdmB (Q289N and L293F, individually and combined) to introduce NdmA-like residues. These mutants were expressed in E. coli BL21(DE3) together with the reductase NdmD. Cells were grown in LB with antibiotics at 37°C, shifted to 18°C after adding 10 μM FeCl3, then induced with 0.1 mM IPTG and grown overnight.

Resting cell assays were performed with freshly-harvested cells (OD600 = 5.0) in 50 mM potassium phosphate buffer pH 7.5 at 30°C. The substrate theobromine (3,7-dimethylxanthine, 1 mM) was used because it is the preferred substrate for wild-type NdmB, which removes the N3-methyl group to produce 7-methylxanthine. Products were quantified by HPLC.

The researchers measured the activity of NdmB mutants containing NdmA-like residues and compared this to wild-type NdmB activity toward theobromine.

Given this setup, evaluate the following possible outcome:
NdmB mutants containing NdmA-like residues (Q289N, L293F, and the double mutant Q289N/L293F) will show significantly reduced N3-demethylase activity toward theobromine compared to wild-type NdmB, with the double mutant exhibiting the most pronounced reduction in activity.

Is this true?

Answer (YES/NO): NO